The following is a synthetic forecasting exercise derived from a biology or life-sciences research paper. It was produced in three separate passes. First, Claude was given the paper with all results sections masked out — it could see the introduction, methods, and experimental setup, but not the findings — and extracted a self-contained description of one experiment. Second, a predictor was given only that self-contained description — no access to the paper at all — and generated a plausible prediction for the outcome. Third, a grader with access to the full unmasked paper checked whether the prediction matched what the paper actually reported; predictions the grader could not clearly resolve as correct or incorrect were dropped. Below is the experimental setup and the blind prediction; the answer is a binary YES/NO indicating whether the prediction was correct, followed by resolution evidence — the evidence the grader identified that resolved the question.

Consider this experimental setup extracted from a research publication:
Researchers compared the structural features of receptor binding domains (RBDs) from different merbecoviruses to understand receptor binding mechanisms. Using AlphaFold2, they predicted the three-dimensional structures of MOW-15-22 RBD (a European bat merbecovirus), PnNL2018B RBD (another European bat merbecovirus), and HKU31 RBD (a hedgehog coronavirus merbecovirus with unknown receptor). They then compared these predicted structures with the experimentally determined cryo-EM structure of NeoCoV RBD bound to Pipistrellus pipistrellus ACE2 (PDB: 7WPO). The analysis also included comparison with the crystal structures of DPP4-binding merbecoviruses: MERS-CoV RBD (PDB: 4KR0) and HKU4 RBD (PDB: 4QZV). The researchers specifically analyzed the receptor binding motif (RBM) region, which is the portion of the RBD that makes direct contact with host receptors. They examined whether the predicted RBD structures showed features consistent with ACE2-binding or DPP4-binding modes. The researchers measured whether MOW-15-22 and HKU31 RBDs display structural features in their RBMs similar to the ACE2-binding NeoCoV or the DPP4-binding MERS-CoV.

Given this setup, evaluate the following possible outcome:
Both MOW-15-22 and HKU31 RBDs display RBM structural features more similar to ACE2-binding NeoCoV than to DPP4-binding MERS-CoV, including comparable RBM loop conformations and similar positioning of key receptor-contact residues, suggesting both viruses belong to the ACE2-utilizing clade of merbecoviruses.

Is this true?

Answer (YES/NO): NO